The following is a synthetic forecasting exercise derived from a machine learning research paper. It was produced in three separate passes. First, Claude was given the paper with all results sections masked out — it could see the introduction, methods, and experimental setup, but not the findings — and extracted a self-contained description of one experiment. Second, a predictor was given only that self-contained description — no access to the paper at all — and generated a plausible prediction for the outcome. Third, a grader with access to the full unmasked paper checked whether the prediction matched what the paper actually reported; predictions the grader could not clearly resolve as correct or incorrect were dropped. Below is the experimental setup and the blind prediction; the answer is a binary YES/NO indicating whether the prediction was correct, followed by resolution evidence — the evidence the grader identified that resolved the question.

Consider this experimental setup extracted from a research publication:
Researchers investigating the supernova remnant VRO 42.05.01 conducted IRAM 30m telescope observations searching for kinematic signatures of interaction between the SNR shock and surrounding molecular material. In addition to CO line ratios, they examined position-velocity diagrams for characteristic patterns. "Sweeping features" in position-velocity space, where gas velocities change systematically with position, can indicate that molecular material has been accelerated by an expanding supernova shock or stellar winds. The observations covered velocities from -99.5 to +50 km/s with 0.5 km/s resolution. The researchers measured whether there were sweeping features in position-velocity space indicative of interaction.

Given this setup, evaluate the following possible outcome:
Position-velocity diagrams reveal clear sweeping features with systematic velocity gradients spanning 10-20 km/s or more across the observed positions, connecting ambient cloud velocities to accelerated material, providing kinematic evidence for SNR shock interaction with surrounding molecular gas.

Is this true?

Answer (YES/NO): NO